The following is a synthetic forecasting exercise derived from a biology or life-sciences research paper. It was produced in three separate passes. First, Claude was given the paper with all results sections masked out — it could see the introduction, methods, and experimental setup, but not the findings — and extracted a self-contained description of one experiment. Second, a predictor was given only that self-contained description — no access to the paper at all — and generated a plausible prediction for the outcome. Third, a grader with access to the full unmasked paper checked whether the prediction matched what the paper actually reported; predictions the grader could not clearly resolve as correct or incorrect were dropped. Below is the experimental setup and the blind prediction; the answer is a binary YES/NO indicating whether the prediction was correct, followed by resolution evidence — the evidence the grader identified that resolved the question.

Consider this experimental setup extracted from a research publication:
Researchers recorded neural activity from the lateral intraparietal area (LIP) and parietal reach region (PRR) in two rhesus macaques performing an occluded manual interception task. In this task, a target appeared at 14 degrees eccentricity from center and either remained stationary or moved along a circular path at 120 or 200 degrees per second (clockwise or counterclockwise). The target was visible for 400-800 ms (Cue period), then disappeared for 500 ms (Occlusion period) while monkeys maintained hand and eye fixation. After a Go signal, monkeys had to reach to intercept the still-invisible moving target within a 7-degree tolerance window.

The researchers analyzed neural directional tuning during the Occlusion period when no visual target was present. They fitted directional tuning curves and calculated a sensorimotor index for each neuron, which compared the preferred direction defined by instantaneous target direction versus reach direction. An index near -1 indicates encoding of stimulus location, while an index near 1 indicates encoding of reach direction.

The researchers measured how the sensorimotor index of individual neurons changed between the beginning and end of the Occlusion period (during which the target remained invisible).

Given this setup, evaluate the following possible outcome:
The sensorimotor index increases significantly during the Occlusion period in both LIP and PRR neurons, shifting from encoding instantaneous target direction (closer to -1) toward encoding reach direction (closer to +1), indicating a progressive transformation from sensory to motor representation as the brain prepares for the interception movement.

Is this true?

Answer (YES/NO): YES